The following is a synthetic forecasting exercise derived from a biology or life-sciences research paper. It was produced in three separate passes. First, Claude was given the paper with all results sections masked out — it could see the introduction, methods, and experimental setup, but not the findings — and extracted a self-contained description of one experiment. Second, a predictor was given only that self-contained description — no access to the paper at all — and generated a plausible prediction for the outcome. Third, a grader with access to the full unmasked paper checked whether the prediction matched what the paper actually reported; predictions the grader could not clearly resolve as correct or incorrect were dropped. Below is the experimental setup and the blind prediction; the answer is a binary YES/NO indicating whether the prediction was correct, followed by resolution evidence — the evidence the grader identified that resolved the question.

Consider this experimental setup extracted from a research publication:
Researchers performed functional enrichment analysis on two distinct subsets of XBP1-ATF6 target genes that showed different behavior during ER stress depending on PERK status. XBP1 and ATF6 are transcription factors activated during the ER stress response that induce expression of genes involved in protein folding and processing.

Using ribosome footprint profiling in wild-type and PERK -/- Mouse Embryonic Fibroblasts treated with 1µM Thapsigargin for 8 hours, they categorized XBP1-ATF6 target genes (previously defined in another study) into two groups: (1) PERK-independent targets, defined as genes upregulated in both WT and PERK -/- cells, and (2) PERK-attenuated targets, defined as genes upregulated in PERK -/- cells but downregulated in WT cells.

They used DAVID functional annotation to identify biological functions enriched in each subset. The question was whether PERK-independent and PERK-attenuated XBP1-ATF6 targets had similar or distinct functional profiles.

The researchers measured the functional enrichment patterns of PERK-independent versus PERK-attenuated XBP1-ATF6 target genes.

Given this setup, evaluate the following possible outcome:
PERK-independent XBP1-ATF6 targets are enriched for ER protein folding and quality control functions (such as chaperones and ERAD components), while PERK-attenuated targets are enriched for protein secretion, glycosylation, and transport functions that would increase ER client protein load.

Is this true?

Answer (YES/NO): NO